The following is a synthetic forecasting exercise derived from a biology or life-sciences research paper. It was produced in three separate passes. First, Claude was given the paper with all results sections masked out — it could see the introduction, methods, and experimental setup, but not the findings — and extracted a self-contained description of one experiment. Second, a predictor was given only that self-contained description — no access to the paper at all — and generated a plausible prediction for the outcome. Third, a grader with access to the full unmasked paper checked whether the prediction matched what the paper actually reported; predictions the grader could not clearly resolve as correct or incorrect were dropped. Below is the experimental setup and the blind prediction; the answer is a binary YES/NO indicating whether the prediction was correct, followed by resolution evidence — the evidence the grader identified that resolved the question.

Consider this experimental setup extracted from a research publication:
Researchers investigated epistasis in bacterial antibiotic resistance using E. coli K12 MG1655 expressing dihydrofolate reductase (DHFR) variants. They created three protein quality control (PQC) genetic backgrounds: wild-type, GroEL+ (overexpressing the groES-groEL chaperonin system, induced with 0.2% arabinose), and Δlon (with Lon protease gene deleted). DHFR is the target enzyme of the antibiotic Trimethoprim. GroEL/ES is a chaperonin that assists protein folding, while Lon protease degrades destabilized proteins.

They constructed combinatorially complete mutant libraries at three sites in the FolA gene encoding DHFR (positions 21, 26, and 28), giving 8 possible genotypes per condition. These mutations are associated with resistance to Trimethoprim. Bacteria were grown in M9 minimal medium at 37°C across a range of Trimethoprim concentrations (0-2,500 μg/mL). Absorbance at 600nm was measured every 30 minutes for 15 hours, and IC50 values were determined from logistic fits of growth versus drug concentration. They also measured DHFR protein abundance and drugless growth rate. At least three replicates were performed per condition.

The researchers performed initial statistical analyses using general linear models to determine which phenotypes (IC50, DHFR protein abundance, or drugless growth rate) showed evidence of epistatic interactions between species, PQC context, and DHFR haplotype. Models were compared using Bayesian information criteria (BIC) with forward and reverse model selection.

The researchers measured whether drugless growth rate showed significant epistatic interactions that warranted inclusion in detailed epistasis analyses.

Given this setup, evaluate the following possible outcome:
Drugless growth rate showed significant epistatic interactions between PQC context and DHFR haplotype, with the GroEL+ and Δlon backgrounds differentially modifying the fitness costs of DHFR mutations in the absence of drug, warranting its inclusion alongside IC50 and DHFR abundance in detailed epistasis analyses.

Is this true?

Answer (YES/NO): NO